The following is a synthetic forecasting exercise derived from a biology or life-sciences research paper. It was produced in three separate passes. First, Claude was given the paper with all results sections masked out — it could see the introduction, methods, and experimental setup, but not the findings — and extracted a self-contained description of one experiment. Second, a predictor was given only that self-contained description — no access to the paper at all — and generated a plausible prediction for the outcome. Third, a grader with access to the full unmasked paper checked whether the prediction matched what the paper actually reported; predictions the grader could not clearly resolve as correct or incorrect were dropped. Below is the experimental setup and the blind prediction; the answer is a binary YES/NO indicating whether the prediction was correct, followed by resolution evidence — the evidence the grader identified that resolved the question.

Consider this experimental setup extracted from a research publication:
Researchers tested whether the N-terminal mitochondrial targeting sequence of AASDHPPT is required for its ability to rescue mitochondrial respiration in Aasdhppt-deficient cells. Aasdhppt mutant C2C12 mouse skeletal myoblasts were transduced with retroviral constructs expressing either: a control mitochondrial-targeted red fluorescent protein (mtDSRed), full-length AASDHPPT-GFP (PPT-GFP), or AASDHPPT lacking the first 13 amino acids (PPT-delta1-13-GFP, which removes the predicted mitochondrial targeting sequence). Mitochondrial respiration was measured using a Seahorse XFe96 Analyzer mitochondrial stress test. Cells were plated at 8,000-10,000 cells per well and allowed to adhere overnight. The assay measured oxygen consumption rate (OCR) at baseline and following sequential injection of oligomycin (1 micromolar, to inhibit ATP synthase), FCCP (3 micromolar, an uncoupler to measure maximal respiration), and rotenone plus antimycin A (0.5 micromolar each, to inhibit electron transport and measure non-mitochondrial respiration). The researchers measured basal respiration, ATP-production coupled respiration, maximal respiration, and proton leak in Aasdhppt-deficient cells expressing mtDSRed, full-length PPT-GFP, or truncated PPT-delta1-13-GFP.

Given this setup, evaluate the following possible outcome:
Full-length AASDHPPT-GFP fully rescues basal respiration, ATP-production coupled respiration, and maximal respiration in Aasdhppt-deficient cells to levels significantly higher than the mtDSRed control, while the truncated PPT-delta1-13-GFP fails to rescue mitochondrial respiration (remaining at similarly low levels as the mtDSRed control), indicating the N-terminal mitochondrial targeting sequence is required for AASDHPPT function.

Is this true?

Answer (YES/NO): NO